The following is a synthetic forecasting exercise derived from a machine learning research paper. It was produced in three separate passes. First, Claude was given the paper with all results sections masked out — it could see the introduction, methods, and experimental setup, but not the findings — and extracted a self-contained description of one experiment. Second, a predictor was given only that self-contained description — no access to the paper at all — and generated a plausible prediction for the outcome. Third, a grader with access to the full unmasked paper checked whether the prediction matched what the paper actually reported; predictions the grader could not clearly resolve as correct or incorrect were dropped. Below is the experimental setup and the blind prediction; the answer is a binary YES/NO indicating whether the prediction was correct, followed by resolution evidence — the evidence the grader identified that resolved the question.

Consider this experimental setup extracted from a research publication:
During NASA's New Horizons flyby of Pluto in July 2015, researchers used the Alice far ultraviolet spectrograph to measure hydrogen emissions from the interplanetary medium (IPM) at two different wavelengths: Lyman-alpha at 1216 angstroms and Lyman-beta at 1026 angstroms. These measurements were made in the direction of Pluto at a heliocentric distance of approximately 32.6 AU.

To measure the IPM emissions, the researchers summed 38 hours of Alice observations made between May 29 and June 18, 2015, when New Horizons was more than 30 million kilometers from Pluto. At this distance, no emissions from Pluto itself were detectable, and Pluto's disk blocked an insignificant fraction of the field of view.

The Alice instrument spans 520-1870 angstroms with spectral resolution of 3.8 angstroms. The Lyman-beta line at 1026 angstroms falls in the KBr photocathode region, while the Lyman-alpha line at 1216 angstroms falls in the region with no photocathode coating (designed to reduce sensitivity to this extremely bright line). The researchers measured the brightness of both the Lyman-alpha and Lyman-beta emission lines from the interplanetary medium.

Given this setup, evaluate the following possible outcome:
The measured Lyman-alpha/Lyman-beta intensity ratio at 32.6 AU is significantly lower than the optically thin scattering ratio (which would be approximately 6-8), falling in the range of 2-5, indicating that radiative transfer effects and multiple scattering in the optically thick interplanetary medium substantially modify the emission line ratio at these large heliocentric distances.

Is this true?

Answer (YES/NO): NO